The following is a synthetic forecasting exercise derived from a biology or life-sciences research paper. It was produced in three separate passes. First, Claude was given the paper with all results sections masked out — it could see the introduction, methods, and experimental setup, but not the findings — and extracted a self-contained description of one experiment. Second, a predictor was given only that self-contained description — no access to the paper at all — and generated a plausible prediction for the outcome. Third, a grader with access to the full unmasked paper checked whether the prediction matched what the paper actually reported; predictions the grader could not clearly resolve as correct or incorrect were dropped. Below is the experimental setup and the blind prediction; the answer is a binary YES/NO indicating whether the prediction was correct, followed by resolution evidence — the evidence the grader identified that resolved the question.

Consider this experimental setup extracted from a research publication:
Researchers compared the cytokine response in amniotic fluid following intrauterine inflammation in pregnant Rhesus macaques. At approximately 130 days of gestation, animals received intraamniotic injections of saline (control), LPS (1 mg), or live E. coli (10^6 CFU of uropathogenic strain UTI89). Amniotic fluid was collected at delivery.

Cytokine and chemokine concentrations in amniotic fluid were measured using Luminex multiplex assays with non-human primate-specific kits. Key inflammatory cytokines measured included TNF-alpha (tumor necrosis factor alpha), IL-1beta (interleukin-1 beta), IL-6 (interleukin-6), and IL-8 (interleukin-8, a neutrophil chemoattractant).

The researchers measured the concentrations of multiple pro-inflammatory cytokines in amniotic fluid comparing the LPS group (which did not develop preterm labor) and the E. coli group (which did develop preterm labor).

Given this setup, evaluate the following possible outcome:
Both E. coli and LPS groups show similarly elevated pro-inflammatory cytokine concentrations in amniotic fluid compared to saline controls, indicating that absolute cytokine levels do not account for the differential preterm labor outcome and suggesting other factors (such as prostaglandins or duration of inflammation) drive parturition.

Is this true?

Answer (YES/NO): NO